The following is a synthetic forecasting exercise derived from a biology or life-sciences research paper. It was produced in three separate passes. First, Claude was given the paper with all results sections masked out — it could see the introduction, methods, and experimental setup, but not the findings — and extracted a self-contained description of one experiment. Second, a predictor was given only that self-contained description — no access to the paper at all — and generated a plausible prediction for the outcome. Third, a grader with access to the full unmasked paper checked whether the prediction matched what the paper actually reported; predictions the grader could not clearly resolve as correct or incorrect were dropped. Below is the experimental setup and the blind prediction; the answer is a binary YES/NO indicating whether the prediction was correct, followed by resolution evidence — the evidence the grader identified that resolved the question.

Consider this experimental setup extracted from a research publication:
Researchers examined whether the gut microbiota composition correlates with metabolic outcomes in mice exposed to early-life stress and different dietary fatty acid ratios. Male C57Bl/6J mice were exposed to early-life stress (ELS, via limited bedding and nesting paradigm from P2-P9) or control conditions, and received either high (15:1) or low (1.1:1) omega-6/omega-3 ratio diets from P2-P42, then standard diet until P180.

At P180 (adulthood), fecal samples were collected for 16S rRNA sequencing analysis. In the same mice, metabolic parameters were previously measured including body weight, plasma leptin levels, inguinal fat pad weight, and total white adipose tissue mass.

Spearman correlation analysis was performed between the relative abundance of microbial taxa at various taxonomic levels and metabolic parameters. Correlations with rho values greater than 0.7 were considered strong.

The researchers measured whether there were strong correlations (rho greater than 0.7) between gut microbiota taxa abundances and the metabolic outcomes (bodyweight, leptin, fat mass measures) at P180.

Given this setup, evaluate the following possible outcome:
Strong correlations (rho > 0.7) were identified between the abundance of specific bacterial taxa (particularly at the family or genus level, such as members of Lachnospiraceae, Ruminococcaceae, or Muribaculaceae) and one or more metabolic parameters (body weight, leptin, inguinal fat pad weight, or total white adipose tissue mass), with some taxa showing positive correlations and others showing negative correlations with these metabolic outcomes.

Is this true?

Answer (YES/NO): NO